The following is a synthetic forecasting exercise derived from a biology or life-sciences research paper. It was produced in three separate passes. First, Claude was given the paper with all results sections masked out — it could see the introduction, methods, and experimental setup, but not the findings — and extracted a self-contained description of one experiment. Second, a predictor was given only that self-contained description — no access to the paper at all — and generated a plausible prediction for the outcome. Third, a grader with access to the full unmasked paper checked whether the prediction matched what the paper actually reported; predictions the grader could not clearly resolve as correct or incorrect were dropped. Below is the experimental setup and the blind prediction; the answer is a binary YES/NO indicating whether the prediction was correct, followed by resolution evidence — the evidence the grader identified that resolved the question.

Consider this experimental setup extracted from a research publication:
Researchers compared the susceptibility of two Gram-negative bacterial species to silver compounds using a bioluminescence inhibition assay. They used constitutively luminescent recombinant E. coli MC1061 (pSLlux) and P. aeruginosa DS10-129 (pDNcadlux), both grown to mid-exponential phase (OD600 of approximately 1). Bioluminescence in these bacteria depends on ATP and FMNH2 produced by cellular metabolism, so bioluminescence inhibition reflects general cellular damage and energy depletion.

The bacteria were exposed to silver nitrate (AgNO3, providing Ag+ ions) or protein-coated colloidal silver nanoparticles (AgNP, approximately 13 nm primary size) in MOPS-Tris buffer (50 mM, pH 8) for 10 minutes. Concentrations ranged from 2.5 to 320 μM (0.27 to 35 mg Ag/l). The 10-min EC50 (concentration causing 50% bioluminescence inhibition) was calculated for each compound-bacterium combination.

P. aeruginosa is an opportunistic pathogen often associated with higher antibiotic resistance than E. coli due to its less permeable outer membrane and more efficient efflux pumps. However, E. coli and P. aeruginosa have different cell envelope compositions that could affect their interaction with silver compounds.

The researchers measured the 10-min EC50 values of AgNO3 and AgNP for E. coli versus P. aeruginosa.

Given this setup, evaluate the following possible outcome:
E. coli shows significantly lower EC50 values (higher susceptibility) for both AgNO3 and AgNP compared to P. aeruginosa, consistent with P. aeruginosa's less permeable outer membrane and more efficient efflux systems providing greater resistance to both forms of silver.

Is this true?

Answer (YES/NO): NO